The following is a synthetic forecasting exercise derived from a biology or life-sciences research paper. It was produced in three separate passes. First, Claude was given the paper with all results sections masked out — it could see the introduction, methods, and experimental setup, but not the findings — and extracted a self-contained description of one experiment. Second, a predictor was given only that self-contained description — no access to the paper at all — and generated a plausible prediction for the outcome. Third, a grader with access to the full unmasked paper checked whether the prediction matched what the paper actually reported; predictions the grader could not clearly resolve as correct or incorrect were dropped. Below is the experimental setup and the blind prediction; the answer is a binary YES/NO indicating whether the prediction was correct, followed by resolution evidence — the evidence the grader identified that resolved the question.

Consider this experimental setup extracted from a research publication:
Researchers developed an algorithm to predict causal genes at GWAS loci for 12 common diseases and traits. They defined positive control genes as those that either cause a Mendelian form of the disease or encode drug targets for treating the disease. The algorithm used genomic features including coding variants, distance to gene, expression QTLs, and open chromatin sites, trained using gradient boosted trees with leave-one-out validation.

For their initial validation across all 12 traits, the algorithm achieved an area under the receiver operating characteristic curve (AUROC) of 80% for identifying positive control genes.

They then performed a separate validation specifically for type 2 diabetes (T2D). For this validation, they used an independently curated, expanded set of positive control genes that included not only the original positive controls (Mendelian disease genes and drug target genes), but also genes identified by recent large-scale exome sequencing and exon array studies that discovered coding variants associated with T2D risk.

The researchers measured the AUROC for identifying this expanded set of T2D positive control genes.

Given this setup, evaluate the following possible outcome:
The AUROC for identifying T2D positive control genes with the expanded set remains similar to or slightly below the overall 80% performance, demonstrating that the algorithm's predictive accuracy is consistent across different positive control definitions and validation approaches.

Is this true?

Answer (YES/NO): NO